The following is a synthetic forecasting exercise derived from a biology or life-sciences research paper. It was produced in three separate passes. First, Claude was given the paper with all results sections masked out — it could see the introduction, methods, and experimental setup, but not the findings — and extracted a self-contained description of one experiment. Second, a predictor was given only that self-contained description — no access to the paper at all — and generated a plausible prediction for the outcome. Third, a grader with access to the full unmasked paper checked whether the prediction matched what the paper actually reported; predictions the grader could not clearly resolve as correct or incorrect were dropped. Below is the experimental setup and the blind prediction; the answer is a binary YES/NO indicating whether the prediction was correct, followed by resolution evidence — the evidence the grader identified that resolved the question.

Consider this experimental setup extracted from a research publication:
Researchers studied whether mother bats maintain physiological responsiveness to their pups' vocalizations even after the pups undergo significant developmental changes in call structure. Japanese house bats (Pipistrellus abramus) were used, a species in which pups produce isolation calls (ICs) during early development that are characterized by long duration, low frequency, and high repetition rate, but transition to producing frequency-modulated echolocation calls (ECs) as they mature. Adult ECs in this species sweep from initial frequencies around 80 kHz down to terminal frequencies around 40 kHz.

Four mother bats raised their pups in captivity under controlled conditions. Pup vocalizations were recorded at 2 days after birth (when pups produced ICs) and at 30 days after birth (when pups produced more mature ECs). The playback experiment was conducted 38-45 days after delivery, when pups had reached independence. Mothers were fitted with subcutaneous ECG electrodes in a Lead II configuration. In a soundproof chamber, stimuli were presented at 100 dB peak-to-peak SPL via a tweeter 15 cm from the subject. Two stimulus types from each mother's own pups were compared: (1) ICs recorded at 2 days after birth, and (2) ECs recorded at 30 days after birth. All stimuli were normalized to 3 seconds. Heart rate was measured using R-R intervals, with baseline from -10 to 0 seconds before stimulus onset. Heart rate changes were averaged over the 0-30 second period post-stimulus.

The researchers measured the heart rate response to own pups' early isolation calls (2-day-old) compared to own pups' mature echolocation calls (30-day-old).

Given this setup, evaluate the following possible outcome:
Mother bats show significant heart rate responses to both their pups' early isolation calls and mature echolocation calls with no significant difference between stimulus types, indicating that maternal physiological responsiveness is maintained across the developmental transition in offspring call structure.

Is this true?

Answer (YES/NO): NO